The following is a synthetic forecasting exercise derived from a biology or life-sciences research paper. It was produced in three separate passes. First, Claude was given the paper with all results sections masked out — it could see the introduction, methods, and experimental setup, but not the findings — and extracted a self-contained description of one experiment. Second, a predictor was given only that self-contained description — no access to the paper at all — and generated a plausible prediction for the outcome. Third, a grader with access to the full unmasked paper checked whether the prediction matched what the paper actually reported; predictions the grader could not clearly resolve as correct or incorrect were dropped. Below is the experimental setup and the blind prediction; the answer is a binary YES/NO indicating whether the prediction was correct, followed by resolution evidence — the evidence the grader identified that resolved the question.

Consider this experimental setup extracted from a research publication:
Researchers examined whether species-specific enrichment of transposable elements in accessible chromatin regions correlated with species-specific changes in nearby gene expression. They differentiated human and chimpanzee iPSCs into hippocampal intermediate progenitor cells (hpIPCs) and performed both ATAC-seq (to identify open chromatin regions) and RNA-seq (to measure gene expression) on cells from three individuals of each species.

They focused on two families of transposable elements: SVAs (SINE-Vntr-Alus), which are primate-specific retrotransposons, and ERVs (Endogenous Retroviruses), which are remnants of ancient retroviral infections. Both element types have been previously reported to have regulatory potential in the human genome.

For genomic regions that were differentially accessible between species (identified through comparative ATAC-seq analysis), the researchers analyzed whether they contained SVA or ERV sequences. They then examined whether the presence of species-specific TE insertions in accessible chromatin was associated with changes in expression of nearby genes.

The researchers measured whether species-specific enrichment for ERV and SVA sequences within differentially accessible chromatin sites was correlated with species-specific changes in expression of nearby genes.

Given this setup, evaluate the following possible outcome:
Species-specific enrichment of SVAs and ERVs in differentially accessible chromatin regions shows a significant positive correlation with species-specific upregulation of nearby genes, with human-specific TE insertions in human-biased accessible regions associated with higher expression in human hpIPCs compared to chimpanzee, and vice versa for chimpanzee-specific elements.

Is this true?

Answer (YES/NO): NO